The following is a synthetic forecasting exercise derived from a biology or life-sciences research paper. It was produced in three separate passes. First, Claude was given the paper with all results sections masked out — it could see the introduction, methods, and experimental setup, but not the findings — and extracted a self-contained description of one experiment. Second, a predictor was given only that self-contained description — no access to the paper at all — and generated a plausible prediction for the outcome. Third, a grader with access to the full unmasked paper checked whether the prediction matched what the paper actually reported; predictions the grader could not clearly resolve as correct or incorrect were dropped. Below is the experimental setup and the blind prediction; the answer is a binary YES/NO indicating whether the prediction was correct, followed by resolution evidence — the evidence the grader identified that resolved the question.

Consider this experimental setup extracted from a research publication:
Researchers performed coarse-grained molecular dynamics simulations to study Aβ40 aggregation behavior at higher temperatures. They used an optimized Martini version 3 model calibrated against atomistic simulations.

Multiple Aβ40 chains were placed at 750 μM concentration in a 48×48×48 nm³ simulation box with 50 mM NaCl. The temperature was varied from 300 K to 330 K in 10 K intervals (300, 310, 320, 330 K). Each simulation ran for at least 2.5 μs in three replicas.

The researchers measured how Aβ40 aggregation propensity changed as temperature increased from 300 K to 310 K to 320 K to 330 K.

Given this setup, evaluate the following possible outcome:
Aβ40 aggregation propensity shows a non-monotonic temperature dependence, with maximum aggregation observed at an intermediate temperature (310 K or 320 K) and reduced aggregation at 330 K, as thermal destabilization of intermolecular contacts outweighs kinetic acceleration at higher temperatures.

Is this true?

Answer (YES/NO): NO